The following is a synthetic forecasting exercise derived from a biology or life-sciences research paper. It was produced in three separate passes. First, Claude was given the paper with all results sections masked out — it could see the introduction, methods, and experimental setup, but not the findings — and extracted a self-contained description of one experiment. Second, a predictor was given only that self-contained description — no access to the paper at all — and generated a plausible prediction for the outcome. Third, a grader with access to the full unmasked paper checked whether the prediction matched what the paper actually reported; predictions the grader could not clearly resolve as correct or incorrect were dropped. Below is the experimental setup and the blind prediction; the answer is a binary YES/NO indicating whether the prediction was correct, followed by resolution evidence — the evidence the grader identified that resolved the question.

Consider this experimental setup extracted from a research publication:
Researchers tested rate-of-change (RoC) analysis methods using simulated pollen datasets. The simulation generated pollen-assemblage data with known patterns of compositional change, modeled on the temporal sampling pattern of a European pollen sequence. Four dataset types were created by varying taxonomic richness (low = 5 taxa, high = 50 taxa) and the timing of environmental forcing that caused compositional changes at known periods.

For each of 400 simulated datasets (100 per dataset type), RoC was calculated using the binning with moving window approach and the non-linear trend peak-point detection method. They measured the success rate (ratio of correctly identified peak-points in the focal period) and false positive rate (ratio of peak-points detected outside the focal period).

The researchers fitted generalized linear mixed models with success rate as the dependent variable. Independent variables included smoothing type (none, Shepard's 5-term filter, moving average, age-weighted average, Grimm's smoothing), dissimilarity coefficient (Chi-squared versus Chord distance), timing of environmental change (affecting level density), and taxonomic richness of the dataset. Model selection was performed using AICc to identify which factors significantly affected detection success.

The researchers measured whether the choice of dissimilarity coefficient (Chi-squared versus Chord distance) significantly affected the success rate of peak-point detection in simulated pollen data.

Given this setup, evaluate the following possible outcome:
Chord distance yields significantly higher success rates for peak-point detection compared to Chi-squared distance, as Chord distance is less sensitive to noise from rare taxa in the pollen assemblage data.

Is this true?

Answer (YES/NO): NO